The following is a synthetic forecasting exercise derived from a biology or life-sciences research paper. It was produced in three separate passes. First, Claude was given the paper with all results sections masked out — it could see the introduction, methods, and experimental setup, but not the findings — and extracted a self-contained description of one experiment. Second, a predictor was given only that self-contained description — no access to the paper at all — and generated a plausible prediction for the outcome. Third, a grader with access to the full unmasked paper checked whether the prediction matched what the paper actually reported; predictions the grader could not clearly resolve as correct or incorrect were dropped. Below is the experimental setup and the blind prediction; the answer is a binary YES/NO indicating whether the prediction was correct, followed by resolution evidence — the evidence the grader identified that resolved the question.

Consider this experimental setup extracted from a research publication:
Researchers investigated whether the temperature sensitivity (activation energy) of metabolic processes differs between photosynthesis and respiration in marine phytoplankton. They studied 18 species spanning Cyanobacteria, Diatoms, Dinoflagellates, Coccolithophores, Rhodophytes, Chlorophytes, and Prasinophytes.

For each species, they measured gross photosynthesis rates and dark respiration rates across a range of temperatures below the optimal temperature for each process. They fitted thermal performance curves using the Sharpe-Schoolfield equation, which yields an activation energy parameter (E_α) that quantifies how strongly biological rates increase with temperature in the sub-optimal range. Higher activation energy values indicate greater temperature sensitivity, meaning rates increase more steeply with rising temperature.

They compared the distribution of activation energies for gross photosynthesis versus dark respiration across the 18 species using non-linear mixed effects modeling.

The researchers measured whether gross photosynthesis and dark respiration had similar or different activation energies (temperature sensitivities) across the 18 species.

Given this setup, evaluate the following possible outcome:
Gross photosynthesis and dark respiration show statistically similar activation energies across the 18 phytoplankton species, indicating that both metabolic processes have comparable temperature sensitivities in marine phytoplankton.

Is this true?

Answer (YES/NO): NO